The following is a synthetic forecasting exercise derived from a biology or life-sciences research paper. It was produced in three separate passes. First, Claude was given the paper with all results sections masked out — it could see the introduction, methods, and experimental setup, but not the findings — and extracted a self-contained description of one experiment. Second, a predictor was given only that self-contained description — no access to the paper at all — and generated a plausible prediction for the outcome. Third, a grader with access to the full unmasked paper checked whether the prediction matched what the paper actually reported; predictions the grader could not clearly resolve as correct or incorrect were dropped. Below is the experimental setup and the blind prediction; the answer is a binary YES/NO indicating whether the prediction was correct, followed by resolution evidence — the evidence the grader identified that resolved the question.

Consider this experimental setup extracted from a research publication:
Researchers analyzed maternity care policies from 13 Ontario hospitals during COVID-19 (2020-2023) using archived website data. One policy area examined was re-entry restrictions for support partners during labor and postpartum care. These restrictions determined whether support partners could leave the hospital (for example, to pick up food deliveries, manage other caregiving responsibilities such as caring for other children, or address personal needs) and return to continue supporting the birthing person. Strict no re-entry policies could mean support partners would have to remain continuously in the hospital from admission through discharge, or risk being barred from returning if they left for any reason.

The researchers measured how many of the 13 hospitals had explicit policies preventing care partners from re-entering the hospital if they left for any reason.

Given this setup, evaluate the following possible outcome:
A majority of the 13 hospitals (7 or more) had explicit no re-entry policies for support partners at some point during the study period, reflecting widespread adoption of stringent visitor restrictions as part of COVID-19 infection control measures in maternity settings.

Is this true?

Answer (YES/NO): YES